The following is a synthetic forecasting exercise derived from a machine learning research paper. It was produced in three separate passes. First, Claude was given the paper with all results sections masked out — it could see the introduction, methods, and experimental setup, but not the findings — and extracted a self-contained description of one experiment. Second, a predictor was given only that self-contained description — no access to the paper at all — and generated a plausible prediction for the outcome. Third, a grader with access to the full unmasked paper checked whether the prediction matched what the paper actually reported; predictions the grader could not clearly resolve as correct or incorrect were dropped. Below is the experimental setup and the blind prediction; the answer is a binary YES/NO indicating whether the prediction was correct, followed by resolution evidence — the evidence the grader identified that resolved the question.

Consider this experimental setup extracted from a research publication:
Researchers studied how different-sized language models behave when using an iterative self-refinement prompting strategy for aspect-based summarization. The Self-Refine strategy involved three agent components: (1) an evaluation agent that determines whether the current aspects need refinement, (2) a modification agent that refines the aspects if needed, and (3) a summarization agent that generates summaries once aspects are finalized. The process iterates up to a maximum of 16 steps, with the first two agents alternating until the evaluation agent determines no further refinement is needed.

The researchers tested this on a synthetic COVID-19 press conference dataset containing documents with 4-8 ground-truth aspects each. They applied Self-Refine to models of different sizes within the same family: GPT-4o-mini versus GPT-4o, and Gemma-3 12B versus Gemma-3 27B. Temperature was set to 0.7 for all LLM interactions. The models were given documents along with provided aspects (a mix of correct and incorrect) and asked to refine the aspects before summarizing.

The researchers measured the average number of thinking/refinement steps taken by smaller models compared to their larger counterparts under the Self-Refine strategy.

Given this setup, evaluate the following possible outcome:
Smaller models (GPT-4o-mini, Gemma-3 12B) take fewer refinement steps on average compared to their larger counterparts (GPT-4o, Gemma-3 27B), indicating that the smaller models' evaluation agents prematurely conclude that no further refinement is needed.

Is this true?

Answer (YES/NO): NO